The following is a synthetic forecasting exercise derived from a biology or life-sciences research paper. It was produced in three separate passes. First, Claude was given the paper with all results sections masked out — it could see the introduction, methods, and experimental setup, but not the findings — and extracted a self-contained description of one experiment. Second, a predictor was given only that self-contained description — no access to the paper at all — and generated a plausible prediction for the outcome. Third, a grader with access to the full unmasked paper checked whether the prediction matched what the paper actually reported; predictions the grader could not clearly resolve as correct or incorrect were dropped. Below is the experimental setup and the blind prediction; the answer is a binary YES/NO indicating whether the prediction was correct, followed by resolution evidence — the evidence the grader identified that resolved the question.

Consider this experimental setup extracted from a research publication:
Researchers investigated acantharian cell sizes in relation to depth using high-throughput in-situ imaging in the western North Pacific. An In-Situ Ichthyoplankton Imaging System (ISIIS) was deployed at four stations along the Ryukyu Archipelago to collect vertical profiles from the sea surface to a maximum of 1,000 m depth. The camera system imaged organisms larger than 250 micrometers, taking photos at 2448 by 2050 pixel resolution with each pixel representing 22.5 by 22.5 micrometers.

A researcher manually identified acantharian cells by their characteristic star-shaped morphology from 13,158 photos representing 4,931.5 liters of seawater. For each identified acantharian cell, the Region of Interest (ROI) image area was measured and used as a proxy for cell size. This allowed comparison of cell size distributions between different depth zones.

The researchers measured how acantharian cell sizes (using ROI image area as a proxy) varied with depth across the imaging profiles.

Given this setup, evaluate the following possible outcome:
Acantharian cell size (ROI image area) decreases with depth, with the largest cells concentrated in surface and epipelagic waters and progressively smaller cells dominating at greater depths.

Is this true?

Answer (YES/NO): YES